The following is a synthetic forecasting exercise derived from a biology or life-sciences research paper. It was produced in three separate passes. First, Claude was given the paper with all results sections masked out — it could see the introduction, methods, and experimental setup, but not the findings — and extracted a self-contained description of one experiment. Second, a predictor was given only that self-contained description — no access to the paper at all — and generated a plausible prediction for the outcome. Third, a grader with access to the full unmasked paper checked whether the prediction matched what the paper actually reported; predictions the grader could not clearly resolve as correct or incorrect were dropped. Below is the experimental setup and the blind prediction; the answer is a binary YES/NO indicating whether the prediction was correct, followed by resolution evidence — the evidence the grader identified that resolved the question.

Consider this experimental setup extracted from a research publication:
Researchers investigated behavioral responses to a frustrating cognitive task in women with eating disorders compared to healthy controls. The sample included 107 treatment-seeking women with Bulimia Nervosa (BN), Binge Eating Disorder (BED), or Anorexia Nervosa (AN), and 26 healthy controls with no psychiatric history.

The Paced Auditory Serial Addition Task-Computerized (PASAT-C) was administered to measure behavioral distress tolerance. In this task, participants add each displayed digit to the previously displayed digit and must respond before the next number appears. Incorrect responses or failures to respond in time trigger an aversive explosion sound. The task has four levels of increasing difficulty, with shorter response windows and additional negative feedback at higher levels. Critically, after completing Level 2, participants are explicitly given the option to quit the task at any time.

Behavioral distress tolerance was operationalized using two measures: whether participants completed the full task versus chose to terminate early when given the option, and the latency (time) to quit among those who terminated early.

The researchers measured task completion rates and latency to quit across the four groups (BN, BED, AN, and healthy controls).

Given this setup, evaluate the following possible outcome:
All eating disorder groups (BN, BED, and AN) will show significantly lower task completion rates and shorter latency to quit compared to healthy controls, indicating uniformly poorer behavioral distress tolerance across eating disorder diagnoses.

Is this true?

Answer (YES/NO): NO